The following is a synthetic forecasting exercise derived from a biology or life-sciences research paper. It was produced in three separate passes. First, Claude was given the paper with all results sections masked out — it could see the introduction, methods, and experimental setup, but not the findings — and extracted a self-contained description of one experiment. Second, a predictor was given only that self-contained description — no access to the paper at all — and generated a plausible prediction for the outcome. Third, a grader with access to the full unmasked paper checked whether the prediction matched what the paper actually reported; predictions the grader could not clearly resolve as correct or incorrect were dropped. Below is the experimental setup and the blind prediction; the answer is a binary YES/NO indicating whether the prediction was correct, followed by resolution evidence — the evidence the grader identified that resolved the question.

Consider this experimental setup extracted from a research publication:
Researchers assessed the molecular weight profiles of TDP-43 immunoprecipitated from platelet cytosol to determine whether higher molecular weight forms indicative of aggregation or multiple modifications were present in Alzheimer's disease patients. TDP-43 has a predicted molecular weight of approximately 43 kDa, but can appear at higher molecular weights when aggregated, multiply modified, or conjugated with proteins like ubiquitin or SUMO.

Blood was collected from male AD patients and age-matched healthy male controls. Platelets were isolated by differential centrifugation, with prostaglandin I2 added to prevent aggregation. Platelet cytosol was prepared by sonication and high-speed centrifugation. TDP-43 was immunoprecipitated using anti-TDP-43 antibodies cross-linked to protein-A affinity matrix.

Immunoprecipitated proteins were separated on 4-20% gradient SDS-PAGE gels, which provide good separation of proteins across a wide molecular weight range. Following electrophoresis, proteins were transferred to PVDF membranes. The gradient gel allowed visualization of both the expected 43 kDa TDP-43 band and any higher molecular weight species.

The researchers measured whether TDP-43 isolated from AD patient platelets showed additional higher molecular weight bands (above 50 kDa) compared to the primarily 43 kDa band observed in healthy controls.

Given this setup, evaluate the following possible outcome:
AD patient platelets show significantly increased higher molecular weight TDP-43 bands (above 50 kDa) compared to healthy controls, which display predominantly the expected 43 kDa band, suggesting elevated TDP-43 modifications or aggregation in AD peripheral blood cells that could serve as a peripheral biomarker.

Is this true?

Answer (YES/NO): NO